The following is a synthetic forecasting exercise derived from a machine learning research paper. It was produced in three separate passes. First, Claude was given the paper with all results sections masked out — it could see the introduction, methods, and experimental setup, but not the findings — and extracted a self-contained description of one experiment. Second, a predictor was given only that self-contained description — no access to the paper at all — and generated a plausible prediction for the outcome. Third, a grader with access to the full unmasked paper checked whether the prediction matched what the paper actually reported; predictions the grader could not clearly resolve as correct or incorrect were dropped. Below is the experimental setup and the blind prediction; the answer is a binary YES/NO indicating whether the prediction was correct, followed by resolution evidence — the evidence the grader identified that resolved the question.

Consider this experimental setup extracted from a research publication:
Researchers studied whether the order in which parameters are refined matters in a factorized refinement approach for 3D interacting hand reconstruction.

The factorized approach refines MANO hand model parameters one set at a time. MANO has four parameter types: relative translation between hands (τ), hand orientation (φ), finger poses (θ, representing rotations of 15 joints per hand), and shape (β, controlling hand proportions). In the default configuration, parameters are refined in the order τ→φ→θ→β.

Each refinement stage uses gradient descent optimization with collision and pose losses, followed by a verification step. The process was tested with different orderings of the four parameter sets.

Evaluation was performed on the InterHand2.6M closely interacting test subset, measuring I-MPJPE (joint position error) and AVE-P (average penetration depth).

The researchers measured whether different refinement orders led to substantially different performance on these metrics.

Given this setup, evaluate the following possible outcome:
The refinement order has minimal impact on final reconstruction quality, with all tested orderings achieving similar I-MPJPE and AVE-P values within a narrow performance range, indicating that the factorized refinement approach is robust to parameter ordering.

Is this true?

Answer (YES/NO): YES